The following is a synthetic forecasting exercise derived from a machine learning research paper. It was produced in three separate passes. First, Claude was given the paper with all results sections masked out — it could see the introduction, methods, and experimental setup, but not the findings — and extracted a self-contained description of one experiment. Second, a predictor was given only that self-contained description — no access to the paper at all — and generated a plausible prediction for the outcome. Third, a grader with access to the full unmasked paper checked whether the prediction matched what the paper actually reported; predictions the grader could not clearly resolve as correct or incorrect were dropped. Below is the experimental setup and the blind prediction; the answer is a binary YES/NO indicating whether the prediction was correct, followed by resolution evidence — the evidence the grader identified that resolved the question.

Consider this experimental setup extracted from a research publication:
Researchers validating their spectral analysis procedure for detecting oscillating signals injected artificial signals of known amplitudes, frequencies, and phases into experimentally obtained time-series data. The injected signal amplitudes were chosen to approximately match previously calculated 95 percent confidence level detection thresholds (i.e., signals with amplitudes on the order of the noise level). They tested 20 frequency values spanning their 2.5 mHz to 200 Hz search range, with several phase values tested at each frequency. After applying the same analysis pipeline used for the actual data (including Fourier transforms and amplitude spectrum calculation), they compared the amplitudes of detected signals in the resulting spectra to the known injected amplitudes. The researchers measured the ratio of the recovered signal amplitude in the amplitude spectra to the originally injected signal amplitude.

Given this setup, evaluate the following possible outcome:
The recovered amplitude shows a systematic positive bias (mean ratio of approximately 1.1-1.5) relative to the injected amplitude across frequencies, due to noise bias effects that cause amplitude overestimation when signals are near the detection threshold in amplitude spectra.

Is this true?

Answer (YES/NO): NO